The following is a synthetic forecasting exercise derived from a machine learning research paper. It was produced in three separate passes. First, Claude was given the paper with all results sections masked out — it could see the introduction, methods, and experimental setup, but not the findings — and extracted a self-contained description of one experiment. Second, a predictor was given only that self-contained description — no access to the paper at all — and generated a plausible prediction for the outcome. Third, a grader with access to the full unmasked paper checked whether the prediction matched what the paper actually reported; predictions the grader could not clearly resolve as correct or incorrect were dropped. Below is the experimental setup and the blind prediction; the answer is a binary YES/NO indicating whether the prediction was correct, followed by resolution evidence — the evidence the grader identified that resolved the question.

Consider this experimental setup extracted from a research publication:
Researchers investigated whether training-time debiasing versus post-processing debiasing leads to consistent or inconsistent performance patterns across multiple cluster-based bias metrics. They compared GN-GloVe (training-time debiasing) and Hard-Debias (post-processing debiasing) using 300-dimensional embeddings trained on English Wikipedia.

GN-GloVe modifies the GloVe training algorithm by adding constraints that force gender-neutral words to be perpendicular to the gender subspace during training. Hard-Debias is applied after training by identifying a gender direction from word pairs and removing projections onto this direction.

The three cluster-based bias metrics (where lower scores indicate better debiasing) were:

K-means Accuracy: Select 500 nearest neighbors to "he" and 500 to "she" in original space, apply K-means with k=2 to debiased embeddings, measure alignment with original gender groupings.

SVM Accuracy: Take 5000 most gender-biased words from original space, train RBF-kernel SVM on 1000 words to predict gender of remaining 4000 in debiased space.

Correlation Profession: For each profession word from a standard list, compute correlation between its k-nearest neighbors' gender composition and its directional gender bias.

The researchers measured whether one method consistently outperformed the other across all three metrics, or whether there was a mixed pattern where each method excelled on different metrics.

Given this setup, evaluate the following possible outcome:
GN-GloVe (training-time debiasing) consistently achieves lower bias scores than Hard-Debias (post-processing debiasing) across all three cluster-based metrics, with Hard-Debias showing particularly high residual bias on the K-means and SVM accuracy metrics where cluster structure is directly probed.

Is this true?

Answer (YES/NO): NO